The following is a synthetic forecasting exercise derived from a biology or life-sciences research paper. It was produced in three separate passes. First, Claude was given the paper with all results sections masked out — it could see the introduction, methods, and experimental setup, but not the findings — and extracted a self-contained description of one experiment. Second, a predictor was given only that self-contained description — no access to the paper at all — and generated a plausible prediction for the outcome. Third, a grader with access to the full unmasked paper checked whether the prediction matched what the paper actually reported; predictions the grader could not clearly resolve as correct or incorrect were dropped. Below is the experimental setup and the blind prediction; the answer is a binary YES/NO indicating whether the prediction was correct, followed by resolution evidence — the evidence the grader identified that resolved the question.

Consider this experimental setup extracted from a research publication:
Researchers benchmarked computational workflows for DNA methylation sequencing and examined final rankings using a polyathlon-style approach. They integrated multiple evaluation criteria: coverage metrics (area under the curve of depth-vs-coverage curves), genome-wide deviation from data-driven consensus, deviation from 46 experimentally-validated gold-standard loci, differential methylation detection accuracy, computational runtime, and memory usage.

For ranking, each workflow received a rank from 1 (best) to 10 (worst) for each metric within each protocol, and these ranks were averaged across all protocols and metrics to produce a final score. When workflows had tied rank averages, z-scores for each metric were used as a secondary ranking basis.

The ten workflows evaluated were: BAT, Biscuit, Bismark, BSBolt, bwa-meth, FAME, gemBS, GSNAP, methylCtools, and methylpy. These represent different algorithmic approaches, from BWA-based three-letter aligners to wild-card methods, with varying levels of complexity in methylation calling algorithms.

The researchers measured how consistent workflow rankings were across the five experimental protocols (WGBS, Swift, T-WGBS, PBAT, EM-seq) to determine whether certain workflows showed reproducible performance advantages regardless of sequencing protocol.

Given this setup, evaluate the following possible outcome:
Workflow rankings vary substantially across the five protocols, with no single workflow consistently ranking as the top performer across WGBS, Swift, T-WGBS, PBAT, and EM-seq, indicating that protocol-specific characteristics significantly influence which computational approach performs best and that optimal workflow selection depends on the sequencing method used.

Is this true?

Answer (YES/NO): NO